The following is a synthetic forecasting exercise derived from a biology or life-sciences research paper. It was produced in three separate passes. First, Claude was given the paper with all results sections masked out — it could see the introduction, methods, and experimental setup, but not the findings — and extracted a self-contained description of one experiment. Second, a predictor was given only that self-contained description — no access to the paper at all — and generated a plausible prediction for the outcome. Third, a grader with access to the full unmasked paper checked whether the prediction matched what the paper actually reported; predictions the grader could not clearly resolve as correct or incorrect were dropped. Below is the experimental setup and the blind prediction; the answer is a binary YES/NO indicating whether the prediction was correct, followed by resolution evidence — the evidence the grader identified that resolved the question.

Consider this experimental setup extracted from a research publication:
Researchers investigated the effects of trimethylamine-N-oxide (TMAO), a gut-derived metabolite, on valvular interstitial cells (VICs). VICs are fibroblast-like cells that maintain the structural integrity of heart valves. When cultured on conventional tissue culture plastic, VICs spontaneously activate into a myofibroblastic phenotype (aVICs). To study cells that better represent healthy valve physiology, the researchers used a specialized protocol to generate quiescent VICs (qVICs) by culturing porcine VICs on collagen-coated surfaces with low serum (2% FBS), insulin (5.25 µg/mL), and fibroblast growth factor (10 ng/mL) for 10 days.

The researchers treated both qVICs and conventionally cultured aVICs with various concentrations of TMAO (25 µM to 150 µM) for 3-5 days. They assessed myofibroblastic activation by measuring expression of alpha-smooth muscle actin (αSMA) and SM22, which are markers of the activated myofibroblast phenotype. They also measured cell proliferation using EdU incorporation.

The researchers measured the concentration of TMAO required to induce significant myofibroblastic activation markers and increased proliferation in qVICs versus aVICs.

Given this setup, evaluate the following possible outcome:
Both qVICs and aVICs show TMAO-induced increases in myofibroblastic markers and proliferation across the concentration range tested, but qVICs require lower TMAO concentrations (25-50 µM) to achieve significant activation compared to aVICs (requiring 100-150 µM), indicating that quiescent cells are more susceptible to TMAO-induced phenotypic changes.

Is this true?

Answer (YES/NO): NO